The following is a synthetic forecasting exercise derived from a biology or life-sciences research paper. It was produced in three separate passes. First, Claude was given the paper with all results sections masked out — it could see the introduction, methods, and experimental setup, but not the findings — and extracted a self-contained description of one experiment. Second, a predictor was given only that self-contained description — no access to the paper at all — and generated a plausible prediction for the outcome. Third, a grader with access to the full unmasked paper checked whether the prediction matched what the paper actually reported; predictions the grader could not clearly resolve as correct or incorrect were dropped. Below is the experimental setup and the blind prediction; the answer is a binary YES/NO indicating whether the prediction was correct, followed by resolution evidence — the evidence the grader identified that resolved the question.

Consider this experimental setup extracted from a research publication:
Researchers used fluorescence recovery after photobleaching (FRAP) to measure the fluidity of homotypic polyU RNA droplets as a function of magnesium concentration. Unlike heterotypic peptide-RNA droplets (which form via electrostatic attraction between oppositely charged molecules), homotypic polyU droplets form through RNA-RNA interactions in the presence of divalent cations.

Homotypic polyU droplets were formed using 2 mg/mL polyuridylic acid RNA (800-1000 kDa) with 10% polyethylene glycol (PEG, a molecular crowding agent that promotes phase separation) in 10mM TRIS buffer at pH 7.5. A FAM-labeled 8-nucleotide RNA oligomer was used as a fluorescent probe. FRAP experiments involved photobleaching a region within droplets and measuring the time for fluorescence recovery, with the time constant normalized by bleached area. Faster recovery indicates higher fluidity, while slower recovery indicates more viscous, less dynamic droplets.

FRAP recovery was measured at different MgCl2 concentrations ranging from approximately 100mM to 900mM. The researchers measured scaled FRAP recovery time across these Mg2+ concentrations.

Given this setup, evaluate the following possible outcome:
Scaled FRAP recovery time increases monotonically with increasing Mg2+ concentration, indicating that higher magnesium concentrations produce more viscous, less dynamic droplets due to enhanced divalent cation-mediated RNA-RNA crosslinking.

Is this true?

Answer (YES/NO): YES